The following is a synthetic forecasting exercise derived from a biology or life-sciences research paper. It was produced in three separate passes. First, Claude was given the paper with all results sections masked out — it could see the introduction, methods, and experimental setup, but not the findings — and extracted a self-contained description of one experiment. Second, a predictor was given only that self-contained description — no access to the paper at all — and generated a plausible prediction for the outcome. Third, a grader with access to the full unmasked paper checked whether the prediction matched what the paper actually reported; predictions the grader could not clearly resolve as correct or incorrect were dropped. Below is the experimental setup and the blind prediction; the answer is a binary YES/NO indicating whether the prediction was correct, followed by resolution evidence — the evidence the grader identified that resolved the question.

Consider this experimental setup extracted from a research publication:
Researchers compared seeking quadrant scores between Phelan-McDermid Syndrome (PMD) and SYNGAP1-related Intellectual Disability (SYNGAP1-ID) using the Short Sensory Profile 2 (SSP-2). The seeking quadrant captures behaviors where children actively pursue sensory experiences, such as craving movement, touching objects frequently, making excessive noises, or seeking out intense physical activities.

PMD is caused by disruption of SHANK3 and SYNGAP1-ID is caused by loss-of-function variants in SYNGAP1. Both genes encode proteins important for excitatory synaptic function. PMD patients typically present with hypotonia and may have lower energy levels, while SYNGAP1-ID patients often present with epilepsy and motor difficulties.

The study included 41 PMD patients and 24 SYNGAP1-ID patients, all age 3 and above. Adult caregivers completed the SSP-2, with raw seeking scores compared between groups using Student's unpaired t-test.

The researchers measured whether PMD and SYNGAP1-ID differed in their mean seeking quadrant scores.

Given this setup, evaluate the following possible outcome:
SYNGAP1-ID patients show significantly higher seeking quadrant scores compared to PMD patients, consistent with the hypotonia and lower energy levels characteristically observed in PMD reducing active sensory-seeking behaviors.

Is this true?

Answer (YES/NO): NO